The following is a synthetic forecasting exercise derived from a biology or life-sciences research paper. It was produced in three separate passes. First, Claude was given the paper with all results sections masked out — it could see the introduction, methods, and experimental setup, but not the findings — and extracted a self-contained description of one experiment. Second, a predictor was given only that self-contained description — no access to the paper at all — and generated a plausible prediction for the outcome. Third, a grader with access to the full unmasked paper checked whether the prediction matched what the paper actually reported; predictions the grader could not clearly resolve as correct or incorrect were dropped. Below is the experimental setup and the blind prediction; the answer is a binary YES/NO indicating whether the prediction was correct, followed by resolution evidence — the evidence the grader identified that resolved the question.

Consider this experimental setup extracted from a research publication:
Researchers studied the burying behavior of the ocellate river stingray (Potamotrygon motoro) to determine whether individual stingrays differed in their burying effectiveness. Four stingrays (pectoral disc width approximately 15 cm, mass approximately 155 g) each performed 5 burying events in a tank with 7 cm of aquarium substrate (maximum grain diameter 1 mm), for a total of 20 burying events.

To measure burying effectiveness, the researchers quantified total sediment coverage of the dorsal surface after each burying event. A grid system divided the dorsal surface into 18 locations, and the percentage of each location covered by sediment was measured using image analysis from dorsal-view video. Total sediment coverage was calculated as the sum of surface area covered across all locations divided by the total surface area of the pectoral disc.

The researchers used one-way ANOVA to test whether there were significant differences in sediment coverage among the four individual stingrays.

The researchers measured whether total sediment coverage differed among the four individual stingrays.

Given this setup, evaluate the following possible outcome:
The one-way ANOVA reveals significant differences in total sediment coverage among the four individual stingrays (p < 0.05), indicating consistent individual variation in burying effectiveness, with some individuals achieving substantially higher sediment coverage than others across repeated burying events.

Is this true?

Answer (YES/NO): YES